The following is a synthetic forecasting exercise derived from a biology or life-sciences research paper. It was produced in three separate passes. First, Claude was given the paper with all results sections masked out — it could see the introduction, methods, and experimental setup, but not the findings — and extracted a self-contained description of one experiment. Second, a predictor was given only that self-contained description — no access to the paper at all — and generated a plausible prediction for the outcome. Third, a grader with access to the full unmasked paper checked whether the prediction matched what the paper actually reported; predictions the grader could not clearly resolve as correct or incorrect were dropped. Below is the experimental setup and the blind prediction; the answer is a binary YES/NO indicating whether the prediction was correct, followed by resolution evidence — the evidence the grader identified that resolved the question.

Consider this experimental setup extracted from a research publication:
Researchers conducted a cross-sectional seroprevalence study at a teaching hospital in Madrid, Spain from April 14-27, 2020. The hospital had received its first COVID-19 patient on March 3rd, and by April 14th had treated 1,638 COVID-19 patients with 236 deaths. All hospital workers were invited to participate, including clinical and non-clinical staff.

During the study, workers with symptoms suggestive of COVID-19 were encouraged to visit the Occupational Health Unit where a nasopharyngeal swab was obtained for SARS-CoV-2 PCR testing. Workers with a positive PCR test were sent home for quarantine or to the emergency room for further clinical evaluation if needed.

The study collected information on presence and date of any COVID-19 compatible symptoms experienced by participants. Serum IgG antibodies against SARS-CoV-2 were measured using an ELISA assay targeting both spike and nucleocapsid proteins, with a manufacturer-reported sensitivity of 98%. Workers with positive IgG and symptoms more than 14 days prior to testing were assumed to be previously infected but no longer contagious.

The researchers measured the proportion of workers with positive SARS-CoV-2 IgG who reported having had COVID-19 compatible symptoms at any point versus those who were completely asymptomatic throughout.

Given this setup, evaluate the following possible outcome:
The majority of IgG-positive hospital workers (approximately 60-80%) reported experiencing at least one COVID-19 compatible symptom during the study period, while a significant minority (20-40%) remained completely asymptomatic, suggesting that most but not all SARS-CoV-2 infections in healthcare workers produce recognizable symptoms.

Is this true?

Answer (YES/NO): YES